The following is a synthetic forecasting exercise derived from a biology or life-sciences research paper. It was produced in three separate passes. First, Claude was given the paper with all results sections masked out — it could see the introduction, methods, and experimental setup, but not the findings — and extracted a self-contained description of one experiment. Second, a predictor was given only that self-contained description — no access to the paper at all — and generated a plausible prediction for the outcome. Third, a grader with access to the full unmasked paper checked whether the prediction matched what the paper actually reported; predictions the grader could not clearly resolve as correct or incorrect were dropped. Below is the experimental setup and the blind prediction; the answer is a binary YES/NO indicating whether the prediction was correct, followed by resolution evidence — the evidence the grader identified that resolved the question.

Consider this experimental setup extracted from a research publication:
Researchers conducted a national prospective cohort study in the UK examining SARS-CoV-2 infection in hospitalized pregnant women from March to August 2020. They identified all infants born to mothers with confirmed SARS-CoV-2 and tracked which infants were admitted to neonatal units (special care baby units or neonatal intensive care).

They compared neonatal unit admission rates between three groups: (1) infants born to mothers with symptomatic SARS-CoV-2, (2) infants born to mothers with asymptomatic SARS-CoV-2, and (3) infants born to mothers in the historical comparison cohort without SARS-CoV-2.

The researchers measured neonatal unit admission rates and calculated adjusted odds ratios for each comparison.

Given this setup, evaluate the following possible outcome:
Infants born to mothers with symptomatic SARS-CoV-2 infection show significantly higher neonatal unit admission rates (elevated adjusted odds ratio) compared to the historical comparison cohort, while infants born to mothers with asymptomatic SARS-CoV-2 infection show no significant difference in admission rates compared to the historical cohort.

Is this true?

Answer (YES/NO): NO